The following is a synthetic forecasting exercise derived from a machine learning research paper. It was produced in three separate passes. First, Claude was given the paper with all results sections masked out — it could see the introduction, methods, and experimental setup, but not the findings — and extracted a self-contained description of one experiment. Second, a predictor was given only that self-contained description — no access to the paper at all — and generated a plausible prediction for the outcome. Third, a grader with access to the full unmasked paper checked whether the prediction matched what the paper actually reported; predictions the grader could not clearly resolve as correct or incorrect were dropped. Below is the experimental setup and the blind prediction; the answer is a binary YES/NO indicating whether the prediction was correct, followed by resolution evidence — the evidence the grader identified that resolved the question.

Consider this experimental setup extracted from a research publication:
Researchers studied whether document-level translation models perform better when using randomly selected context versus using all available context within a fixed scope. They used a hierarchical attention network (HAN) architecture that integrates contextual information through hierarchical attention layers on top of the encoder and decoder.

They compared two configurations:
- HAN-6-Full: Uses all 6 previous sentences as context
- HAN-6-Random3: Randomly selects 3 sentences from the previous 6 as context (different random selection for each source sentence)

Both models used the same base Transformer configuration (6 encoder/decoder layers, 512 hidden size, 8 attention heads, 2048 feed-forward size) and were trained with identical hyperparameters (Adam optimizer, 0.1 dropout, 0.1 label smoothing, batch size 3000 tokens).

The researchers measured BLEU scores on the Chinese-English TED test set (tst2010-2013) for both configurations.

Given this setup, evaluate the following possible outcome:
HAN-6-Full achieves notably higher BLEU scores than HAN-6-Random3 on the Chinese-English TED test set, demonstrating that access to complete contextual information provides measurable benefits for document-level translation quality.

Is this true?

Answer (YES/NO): NO